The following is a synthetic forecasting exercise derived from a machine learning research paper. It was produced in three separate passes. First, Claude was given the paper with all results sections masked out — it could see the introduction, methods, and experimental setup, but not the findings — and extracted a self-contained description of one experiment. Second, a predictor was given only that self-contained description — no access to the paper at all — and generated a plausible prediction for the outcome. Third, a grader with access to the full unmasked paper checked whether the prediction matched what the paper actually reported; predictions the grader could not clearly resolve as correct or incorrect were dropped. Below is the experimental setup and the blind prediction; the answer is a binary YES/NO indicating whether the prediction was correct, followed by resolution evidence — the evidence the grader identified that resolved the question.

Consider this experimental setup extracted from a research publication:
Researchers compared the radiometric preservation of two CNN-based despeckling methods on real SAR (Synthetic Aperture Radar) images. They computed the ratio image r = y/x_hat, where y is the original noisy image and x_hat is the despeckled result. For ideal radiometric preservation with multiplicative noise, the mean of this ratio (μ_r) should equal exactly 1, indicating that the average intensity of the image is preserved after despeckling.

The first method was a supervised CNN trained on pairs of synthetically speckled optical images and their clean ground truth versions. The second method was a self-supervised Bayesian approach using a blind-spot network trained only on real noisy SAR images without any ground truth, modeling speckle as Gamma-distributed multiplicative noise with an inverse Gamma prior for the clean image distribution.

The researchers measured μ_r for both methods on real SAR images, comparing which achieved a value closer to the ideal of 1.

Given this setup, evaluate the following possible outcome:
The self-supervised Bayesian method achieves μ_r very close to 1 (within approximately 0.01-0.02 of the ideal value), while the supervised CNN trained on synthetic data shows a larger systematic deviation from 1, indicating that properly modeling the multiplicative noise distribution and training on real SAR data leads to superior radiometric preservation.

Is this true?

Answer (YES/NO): NO